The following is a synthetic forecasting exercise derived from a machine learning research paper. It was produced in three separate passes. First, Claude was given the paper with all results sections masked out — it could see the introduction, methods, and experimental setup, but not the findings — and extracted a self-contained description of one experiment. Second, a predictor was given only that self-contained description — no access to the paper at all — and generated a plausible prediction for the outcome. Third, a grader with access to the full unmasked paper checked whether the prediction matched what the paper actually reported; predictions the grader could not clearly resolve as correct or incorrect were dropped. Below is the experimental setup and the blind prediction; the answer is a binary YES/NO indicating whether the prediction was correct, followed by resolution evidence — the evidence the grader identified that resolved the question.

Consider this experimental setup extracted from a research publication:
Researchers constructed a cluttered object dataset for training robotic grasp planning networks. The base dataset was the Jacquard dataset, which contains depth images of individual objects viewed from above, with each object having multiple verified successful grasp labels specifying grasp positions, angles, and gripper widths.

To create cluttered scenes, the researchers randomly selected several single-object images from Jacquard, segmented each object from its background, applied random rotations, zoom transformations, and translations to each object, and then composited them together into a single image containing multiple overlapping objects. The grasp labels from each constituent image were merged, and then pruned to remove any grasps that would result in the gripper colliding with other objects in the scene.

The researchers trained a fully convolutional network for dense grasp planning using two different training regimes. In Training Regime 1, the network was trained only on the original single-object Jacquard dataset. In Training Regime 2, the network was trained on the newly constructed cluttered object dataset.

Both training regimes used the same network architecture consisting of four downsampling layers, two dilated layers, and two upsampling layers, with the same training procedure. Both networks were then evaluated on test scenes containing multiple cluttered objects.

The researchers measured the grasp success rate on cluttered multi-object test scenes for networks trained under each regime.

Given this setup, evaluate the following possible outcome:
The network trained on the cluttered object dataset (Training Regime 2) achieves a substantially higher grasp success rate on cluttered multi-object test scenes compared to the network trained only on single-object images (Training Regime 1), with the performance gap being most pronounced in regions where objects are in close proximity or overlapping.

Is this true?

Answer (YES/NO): YES